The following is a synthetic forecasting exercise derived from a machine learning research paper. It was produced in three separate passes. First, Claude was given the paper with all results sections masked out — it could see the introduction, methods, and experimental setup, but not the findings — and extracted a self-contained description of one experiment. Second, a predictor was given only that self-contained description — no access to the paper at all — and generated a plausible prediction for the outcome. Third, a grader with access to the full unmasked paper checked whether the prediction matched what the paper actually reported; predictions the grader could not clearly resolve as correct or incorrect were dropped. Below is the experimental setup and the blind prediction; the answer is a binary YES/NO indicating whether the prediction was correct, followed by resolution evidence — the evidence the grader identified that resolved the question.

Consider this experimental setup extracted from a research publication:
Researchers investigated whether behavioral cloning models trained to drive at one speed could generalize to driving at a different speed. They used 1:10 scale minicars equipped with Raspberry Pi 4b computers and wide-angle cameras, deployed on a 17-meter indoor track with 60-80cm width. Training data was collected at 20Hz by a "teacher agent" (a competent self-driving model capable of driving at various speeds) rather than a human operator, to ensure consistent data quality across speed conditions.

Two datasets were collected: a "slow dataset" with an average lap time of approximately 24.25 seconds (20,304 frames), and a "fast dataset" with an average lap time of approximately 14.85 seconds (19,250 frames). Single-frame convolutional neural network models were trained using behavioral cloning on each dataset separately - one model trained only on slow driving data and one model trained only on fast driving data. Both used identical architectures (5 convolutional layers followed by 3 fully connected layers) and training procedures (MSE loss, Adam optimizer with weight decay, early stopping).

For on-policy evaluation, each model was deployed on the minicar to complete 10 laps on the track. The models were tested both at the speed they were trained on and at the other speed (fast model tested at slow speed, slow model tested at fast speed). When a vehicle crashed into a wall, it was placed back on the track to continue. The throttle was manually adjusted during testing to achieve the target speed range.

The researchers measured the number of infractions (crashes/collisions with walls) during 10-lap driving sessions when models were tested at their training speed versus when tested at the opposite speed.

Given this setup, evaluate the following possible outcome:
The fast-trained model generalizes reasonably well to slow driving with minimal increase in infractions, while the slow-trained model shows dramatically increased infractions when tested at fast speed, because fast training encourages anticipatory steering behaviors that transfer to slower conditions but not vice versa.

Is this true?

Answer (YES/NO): NO